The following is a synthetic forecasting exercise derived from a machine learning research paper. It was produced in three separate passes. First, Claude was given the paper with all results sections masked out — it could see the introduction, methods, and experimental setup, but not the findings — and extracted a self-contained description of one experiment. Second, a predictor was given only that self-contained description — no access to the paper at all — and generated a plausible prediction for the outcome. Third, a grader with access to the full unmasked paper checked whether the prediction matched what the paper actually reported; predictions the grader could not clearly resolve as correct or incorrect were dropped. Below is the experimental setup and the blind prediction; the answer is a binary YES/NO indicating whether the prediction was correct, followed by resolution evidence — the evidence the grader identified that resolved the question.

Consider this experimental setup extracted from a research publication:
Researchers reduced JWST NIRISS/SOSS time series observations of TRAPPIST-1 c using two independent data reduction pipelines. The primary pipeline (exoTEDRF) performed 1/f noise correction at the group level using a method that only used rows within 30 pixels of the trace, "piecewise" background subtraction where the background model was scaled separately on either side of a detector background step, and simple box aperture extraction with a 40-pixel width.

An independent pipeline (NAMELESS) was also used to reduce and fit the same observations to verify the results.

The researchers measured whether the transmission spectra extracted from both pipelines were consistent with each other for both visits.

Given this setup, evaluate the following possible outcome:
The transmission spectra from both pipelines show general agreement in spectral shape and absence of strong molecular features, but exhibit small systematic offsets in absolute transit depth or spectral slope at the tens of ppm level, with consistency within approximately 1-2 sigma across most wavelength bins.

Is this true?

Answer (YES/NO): NO